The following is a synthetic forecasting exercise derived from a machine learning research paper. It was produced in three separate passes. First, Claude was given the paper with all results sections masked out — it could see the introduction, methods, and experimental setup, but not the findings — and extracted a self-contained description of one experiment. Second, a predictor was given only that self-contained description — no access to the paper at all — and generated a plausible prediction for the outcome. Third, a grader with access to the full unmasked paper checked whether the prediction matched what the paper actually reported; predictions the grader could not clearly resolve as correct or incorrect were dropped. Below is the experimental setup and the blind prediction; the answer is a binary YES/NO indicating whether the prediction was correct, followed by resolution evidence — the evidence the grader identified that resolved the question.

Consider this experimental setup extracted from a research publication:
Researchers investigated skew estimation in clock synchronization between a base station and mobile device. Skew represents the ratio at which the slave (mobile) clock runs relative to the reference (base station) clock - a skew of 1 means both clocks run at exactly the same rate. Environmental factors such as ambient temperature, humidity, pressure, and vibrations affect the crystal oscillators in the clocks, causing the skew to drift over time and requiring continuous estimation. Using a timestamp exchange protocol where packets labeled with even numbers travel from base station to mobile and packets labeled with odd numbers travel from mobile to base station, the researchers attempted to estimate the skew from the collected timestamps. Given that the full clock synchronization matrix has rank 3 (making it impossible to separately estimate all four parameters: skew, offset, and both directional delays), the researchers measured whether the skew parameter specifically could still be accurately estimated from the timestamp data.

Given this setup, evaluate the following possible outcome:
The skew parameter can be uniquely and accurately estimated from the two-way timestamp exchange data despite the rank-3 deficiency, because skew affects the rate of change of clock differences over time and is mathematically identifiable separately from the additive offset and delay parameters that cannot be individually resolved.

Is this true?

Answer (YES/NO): YES